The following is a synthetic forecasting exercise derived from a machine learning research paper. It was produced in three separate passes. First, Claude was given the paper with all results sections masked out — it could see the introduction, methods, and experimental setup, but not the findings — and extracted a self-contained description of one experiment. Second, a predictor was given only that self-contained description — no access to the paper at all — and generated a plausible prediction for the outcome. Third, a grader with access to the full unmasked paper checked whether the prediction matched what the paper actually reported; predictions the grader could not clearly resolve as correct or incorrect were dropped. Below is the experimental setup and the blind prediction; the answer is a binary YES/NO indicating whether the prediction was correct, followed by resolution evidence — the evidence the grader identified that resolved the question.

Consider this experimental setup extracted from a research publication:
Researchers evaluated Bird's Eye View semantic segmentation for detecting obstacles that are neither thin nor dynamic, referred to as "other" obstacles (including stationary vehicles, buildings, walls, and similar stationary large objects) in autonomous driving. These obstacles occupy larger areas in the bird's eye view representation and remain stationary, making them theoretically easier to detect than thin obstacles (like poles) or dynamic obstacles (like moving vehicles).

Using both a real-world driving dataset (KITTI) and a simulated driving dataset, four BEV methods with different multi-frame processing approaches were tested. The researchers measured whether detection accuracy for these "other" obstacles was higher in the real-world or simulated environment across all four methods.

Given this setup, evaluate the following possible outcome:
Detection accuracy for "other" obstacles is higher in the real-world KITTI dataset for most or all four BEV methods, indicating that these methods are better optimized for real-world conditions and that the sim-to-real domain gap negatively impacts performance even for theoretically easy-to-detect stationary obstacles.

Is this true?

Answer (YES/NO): NO